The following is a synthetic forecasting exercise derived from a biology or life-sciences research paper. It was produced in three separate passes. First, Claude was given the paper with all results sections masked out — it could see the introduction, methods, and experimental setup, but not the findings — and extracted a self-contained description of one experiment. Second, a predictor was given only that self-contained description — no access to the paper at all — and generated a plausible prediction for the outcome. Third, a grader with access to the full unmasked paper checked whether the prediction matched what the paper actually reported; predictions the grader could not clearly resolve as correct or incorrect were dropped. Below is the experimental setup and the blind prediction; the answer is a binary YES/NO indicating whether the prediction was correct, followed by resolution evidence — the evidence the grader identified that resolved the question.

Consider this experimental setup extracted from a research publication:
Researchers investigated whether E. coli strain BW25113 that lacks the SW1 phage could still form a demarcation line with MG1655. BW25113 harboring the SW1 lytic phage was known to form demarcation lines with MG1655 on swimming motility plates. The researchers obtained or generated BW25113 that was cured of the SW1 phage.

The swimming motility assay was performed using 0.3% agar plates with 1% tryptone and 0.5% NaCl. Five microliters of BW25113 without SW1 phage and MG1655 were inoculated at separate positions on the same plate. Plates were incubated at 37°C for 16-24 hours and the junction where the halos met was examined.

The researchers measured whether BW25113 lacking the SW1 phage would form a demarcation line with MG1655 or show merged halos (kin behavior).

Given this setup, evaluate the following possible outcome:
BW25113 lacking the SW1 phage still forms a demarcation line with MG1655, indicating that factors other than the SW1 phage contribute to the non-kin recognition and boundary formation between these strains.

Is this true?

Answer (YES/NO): NO